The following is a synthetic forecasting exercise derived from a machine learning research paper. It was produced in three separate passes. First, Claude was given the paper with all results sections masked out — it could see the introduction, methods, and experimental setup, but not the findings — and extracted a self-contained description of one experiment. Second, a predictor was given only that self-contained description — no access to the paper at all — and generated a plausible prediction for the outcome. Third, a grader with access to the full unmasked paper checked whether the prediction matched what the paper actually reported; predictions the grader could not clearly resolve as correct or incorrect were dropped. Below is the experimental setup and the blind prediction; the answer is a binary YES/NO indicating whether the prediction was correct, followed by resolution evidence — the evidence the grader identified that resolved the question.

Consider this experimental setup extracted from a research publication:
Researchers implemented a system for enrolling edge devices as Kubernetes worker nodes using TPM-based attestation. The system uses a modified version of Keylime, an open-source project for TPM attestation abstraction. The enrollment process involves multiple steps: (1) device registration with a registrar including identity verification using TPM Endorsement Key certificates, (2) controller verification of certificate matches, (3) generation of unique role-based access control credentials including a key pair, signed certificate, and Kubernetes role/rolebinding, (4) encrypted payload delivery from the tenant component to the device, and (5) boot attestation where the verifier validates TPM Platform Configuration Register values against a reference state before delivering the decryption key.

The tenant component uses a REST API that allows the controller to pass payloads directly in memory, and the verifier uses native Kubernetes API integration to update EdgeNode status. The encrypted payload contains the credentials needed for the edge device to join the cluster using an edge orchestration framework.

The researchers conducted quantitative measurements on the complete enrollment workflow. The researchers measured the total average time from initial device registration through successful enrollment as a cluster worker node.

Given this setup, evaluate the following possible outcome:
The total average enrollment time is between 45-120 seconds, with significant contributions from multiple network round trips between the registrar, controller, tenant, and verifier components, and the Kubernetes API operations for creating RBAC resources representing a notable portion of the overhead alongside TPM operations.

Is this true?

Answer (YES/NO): NO